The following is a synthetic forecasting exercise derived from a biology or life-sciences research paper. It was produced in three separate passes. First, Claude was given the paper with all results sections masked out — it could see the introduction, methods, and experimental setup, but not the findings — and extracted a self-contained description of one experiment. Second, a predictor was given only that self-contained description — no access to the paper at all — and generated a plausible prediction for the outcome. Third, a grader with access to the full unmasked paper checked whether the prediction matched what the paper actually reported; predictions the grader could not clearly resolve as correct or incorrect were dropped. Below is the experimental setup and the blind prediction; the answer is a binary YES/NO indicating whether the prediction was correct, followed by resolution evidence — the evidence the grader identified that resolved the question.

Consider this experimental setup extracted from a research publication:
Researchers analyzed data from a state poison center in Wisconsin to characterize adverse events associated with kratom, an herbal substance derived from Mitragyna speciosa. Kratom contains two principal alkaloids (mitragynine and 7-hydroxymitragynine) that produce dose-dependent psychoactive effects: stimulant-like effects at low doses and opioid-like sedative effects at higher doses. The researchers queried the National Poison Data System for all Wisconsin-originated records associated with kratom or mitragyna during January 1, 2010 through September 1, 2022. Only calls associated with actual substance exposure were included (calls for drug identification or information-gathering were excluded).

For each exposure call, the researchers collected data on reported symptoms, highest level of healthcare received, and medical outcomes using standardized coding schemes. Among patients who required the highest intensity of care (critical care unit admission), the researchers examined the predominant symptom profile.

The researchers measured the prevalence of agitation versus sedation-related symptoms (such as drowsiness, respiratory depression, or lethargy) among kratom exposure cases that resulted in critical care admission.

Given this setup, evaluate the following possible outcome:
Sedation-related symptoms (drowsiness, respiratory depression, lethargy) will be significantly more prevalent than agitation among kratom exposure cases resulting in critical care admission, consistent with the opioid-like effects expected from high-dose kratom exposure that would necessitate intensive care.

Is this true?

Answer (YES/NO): NO